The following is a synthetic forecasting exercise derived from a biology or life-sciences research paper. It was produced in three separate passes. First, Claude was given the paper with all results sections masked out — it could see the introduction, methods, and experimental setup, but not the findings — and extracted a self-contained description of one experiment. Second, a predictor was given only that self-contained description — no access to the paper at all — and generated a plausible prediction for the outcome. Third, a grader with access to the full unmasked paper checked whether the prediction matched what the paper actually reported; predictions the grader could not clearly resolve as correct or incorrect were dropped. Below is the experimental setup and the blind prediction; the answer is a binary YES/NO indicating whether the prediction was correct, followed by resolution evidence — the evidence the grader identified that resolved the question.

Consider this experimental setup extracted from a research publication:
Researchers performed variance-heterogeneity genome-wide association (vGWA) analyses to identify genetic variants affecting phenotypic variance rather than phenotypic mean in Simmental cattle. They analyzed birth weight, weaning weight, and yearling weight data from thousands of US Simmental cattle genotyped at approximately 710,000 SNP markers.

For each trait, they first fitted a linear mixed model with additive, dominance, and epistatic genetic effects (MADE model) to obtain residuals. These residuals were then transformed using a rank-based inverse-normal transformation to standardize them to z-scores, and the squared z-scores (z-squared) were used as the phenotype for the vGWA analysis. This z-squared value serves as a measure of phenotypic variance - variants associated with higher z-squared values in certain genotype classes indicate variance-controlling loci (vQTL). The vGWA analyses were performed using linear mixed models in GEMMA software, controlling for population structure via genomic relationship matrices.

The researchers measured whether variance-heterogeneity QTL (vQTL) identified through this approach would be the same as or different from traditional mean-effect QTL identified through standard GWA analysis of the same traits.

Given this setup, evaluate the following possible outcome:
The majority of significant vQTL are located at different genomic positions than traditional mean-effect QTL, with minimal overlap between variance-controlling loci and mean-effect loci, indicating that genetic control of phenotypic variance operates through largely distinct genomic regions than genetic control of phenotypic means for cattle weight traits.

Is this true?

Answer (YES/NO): YES